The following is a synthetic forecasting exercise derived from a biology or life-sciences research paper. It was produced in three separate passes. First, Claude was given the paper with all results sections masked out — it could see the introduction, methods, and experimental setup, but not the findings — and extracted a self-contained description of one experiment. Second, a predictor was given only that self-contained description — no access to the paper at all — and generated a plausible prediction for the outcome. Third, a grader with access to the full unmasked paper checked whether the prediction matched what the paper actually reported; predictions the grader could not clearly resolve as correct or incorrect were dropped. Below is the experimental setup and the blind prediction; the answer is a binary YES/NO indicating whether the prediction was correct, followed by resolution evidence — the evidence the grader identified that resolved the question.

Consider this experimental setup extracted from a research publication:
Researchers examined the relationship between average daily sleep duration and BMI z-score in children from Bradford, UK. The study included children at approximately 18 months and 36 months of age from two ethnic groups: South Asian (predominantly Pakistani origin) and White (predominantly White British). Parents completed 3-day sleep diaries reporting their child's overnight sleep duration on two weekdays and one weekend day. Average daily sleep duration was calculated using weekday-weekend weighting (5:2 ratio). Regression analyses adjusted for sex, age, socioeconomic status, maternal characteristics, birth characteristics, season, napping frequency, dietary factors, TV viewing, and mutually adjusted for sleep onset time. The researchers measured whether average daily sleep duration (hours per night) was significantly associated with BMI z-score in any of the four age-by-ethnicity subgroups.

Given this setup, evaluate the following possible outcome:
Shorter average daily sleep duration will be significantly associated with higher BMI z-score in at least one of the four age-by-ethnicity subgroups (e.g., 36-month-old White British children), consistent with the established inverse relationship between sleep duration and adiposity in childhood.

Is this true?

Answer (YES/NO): NO